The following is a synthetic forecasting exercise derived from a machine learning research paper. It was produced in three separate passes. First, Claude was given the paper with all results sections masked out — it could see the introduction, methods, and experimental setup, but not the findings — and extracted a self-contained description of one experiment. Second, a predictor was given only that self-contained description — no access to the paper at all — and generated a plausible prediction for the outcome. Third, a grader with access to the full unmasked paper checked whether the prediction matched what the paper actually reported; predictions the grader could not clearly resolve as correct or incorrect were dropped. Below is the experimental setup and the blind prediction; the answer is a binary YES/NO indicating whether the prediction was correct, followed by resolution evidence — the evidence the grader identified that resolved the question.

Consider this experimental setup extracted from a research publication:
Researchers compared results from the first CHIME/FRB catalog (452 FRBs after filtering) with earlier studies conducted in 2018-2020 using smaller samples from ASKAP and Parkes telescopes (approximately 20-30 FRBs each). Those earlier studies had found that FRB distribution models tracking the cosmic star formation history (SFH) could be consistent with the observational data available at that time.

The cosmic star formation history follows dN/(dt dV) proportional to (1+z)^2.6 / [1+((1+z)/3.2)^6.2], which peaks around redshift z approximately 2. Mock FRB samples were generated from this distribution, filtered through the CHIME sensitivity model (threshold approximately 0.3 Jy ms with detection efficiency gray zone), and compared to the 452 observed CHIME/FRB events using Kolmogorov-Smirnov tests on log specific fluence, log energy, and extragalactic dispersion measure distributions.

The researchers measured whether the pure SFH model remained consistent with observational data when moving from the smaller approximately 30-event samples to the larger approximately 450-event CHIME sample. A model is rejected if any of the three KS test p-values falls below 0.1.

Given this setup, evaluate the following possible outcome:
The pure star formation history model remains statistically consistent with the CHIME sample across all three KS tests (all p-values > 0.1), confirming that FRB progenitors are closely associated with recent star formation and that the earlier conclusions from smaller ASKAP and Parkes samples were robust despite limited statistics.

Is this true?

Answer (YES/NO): NO